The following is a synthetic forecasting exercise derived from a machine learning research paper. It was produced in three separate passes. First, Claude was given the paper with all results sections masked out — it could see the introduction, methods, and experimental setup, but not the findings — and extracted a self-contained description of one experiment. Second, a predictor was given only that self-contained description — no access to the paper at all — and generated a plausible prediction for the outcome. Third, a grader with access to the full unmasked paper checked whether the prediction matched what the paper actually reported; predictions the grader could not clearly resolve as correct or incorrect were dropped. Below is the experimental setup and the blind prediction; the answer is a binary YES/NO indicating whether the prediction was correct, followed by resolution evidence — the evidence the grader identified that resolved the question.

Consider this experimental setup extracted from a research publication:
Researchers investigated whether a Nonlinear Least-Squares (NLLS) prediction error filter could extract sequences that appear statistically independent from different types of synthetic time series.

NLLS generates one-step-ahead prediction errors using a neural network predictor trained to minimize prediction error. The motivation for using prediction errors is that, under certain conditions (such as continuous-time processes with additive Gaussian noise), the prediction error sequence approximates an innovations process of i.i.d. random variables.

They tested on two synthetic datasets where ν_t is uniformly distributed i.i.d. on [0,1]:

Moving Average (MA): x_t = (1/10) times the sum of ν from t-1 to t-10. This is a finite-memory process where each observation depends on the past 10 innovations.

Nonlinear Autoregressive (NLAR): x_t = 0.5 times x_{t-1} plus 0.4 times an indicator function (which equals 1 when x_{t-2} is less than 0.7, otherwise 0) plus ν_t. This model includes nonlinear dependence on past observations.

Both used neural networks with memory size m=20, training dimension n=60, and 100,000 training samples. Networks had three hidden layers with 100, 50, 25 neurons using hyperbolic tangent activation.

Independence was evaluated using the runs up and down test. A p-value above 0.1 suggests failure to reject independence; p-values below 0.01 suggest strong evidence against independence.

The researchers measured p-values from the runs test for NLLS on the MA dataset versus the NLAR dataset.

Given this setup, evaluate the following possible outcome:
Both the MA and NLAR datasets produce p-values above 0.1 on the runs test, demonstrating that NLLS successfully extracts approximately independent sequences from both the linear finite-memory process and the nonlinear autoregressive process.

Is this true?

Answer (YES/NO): YES